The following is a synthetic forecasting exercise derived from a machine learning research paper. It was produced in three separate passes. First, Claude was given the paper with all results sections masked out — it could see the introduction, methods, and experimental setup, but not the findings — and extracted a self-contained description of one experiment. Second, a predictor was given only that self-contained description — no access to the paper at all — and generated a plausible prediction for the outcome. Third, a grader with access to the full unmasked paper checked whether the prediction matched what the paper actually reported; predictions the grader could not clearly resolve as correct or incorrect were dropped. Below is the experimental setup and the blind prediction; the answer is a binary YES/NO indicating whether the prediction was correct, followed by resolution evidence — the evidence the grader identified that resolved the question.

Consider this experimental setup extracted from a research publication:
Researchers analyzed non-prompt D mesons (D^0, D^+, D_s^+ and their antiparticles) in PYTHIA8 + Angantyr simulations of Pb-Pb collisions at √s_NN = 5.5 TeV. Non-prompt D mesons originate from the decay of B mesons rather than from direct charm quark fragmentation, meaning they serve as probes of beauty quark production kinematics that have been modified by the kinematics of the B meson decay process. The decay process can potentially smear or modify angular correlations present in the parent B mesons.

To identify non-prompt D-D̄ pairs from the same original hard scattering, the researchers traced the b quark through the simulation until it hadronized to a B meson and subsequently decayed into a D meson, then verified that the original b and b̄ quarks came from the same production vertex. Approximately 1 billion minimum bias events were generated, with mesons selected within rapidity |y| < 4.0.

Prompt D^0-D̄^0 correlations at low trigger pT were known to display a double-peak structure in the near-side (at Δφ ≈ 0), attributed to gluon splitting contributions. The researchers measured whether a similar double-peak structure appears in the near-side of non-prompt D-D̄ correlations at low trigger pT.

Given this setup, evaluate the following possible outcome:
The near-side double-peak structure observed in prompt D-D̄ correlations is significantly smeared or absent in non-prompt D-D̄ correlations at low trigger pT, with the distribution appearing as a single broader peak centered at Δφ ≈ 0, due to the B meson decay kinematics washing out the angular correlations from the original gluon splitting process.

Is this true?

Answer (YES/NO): YES